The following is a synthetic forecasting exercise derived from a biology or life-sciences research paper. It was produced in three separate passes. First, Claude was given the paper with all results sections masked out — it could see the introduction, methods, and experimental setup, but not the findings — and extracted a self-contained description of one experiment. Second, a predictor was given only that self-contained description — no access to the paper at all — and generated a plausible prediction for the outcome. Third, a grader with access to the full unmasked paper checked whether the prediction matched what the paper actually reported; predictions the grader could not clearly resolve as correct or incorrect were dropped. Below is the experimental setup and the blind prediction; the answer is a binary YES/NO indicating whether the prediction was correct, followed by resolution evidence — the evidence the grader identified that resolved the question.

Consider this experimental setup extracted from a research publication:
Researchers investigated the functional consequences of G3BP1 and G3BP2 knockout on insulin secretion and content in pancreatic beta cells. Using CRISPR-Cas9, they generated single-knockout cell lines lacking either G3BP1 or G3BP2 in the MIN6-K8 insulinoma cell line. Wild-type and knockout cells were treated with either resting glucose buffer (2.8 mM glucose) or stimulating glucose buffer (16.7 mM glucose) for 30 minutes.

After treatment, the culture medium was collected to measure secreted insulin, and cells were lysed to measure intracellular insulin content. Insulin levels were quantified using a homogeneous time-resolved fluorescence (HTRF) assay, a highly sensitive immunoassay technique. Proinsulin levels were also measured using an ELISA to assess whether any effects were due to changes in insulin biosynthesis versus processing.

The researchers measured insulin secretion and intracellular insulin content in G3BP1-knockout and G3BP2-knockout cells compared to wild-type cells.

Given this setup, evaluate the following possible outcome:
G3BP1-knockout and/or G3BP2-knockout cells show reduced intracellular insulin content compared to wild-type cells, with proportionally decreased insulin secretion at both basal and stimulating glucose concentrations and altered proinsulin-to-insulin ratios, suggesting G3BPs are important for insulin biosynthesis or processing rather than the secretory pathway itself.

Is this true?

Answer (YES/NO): NO